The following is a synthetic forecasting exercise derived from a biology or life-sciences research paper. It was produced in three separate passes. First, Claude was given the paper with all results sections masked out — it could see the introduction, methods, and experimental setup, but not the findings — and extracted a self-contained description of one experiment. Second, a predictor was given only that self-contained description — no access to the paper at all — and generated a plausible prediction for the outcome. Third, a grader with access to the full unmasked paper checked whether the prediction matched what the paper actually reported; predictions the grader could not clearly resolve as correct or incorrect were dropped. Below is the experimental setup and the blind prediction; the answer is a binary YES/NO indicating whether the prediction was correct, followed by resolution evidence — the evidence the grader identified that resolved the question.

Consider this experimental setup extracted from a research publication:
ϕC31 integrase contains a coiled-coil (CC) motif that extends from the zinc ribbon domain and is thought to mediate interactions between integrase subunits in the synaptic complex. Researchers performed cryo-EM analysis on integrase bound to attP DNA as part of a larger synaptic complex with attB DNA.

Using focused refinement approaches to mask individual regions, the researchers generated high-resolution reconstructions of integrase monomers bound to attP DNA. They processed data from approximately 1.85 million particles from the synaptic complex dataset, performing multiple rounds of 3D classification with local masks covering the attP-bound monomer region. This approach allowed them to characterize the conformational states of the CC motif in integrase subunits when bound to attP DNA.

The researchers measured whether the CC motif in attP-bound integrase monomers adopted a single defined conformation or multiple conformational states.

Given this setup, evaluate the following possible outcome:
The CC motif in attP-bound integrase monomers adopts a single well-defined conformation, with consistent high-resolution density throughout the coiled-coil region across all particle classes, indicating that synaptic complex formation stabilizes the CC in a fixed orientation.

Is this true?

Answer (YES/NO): NO